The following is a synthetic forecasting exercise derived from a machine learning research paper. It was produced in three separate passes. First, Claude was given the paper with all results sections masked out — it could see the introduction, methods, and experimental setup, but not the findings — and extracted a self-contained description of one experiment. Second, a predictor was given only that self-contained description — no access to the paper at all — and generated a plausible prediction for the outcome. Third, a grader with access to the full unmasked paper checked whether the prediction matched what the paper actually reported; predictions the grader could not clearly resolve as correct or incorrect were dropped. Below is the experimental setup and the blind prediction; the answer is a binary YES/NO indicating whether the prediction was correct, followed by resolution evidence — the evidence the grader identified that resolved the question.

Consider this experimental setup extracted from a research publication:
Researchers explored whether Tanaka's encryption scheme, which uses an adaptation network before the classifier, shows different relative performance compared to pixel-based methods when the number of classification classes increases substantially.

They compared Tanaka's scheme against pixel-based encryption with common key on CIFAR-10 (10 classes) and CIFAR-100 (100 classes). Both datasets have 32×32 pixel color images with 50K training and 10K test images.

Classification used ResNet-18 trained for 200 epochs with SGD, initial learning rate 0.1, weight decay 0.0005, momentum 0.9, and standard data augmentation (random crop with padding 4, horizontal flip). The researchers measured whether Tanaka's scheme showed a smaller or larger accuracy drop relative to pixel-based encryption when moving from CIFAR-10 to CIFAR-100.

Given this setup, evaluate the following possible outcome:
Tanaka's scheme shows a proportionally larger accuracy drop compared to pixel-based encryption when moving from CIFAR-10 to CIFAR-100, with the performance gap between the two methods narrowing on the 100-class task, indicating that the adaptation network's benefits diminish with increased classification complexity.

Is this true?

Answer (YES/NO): NO